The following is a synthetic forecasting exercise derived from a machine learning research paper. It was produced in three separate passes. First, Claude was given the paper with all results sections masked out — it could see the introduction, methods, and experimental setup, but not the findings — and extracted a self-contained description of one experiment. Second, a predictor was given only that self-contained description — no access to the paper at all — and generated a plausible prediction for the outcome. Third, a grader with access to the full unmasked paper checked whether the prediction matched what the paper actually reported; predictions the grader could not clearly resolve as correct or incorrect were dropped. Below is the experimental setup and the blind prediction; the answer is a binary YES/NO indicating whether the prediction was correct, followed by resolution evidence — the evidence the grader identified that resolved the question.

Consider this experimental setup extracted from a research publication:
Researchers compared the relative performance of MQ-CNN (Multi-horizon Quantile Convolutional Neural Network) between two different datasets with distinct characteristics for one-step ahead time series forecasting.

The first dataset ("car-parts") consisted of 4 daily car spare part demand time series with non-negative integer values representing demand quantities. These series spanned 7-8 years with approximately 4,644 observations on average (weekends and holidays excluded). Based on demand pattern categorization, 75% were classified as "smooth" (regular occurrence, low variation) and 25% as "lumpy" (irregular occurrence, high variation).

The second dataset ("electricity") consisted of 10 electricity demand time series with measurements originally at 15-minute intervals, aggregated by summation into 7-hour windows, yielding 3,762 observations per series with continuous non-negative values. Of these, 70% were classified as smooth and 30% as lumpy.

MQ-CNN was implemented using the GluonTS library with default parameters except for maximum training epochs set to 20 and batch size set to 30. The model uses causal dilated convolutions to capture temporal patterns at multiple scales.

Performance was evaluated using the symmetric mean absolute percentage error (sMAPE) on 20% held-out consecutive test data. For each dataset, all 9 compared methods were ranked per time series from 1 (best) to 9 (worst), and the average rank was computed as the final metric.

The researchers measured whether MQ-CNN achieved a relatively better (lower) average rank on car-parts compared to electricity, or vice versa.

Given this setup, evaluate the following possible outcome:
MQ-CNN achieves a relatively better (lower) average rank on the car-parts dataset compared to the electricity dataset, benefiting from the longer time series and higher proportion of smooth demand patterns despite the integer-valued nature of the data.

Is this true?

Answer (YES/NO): NO